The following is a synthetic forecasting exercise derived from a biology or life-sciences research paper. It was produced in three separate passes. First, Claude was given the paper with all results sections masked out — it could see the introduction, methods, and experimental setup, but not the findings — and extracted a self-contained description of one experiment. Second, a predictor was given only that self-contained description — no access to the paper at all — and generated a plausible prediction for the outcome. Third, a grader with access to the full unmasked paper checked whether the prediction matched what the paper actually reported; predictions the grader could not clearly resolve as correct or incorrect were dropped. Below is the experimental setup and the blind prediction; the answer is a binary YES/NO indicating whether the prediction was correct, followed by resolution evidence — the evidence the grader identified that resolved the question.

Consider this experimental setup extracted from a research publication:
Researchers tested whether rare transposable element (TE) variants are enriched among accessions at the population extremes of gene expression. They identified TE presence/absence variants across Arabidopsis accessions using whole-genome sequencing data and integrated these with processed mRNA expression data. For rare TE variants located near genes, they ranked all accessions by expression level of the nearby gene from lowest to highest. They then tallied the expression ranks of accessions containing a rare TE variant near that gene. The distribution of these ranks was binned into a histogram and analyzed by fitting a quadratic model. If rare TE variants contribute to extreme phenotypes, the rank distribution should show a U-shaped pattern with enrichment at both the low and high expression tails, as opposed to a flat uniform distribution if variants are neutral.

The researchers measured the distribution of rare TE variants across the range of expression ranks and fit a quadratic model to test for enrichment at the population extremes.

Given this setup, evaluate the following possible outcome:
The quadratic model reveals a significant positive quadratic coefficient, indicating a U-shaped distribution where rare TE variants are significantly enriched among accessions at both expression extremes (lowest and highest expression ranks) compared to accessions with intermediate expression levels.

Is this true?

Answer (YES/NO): YES